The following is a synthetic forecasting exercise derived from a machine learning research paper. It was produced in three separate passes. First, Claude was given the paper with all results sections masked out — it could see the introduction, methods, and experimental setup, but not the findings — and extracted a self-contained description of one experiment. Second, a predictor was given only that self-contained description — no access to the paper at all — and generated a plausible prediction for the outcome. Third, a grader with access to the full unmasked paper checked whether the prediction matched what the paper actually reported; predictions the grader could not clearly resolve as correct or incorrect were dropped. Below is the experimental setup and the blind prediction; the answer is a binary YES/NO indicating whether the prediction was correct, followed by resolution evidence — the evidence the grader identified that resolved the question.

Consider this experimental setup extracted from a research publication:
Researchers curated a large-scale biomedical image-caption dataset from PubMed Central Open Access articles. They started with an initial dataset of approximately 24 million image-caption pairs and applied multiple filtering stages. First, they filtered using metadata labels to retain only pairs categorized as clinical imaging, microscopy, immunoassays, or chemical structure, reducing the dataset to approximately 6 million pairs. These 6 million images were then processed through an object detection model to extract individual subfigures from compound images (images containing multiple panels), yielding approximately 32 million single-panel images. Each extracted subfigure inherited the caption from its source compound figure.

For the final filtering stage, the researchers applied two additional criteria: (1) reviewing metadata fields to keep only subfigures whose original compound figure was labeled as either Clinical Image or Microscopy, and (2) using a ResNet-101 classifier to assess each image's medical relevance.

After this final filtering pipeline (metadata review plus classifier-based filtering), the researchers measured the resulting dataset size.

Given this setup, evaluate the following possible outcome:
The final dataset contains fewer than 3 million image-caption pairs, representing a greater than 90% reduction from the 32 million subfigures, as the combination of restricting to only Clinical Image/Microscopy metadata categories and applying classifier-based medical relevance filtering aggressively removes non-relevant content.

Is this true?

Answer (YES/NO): NO